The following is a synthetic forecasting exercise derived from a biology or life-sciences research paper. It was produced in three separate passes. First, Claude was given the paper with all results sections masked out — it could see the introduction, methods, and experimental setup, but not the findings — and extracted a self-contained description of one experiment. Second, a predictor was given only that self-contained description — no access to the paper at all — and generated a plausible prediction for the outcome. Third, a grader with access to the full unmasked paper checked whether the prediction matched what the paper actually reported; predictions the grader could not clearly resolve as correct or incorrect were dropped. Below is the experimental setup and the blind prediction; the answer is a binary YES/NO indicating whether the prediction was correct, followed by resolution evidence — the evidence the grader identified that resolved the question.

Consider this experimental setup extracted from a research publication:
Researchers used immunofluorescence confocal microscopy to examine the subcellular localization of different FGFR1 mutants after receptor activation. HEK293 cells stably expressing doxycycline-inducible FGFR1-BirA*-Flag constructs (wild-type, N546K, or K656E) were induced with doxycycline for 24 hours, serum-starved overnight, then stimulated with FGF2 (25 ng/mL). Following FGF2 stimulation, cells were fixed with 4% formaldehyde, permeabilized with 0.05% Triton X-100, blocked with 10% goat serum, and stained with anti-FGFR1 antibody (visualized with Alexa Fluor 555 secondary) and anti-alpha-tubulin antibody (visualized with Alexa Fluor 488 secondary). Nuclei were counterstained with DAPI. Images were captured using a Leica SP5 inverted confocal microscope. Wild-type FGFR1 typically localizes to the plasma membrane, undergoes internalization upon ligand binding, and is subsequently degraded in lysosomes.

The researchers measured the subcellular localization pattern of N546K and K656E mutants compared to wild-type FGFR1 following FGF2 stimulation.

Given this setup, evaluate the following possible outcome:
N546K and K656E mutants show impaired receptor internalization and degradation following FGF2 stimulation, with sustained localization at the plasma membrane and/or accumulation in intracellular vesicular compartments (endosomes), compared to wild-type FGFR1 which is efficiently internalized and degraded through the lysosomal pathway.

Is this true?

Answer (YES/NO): NO